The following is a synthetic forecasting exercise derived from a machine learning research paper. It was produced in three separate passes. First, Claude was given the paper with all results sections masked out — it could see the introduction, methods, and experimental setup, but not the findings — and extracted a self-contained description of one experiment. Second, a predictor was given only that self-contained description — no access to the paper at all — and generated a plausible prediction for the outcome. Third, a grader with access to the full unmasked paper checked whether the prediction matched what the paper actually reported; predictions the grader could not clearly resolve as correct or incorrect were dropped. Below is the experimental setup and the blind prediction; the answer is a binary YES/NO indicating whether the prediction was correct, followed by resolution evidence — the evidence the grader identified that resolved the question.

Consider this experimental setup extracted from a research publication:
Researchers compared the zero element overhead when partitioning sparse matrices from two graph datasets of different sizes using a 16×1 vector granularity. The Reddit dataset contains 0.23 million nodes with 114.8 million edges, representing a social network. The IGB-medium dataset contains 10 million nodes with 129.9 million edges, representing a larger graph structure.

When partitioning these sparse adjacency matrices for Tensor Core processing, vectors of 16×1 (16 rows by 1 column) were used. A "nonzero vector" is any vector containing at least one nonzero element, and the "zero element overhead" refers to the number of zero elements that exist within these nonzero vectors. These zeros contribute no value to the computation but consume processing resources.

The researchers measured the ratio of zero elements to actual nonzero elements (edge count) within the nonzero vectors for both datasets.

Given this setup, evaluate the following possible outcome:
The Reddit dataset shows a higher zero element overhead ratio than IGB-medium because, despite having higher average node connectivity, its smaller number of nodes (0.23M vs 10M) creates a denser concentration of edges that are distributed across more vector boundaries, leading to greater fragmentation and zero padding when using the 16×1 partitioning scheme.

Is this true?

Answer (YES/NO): NO